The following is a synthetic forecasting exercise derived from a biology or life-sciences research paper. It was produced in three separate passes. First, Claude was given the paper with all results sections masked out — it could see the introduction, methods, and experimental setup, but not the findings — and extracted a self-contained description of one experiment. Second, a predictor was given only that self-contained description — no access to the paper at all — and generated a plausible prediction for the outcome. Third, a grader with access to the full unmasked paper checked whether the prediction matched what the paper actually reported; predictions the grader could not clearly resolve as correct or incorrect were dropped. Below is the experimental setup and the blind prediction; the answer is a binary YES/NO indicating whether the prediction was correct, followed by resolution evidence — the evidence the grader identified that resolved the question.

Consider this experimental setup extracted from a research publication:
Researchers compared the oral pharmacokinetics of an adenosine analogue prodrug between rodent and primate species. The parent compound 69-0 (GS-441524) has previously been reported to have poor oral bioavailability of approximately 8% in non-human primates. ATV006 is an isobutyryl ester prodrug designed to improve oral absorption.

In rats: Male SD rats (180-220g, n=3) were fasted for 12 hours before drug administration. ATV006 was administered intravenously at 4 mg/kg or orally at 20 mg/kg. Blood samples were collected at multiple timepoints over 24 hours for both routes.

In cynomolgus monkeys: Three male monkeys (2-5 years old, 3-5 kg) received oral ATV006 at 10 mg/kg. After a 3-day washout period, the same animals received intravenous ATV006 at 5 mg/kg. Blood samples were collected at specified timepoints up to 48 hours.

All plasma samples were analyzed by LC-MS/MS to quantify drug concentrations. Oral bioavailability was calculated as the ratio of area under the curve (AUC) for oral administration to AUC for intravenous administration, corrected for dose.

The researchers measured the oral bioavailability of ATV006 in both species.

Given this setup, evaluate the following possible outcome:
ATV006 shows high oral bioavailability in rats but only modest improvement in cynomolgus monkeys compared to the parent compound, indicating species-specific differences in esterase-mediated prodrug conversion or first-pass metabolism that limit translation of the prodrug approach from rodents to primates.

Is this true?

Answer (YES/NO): NO